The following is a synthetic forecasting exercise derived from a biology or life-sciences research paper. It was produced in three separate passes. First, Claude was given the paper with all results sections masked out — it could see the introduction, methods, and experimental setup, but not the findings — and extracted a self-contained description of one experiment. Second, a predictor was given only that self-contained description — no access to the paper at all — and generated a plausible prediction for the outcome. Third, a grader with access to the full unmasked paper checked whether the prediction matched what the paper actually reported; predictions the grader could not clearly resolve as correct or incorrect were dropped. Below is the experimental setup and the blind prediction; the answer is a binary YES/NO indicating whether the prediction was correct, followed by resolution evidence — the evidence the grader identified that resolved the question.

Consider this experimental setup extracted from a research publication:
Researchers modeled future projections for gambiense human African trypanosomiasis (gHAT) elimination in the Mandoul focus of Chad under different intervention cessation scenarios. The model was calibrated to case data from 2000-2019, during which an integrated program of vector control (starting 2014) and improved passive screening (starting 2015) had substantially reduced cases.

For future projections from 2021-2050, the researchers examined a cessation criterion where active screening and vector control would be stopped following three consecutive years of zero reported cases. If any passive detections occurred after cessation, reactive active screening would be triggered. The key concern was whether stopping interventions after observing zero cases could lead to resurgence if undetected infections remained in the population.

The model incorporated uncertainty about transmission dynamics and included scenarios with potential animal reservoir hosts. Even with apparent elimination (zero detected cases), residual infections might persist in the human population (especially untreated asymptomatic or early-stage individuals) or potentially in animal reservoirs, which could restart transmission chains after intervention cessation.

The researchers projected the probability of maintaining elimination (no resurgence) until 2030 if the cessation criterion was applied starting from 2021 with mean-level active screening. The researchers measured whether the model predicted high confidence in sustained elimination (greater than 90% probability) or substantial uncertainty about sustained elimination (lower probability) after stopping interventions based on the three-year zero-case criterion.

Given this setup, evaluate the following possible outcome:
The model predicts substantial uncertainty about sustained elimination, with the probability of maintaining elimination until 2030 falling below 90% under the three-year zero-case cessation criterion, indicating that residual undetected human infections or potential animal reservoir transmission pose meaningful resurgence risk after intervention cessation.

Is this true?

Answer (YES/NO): NO